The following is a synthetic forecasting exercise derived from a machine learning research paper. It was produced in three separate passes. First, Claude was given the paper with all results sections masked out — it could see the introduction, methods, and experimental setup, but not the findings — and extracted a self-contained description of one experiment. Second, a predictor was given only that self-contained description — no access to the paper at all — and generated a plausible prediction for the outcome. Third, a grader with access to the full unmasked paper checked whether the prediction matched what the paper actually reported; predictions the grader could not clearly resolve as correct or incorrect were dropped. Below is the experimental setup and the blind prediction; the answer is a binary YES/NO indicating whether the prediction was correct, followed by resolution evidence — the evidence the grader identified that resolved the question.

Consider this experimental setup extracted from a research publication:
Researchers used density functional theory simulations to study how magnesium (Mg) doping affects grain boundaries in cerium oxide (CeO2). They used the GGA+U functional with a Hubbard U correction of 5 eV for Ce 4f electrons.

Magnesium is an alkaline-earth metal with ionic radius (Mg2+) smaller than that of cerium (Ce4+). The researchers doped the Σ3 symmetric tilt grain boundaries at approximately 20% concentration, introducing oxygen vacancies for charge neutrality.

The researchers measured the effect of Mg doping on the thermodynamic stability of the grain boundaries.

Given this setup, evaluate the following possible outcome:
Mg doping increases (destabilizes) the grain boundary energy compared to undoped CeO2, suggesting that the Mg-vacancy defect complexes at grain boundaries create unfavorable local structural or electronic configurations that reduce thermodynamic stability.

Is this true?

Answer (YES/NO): YES